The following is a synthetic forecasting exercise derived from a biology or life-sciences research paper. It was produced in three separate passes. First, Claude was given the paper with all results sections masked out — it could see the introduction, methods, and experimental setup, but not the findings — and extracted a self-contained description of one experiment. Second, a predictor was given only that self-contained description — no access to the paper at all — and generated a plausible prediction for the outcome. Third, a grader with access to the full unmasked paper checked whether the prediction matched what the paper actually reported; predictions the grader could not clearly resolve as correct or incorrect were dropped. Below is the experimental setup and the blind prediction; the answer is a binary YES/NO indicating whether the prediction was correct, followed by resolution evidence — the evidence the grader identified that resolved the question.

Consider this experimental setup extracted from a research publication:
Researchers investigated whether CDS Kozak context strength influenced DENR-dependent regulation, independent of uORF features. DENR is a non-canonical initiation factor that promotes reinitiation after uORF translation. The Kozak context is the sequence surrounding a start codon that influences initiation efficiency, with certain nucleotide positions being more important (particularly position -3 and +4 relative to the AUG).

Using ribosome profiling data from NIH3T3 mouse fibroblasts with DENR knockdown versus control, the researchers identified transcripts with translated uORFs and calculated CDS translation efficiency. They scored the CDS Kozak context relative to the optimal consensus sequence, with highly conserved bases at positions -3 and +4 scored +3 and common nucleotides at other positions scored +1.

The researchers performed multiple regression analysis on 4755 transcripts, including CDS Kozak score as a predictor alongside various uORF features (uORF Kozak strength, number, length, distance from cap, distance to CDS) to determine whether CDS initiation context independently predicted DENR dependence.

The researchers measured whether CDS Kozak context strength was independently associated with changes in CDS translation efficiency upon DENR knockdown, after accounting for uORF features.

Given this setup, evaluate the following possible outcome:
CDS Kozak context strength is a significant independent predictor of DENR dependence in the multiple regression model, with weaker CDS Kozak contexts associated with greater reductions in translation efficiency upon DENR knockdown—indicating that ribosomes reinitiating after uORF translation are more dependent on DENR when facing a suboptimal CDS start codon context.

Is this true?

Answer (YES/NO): NO